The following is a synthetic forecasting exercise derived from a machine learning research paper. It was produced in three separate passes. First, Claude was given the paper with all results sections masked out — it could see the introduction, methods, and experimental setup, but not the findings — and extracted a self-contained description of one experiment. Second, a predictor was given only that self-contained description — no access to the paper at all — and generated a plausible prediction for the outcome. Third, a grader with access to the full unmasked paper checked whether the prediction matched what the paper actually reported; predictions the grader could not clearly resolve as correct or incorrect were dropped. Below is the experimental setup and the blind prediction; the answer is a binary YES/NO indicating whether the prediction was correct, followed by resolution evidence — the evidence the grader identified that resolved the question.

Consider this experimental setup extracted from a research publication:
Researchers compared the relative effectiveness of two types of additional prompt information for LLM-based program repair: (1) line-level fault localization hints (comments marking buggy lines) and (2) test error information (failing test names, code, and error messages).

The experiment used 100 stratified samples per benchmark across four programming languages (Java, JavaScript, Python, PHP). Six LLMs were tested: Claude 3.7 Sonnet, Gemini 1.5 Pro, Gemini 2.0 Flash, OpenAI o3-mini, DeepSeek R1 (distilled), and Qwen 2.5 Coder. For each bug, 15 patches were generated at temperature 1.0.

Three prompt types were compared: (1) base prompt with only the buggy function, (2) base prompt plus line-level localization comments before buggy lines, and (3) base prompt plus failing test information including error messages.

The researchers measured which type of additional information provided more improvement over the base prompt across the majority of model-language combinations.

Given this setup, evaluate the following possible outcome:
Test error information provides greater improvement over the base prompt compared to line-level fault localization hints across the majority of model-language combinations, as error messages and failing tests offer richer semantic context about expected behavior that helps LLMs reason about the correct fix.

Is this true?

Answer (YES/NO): YES